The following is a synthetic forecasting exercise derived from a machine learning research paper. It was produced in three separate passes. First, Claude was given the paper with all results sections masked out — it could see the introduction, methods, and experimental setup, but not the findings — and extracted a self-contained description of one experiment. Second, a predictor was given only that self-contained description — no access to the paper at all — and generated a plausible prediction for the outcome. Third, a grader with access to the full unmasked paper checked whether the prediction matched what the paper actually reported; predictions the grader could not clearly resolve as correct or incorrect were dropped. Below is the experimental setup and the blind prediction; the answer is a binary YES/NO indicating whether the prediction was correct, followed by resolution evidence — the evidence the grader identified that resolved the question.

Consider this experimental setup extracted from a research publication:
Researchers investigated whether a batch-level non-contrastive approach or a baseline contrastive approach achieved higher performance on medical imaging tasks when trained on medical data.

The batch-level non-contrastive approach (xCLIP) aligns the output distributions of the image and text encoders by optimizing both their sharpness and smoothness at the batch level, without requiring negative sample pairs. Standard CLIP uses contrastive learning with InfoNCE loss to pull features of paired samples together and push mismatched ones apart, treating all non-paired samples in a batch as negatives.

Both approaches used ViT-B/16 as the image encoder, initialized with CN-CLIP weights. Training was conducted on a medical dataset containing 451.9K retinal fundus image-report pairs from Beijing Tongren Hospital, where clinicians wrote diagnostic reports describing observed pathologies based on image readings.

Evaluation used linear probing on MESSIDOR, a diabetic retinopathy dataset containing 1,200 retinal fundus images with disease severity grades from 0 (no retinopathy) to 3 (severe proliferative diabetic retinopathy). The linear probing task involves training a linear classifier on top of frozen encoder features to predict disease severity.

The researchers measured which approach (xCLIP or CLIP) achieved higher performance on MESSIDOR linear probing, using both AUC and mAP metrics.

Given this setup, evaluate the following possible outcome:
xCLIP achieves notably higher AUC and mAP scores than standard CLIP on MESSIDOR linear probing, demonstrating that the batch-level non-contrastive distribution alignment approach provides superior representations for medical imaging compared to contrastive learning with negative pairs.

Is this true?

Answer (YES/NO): NO